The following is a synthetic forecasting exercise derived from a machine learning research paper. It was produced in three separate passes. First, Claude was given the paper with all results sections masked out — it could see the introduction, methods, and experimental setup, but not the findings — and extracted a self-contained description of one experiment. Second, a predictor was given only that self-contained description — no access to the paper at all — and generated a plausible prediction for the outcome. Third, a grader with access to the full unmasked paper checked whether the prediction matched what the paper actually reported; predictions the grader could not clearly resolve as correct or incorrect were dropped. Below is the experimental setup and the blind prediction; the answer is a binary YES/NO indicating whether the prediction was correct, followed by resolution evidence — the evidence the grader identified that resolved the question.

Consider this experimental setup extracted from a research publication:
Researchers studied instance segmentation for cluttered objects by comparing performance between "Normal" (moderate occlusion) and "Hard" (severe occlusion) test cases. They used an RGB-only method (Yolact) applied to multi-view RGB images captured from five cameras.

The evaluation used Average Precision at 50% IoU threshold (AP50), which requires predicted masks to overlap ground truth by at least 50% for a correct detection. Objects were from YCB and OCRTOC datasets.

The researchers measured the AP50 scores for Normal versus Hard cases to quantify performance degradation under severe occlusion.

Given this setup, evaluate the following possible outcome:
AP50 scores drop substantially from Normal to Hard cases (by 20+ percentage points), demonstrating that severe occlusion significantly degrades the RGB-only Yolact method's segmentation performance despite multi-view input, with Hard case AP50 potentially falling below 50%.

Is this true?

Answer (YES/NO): NO